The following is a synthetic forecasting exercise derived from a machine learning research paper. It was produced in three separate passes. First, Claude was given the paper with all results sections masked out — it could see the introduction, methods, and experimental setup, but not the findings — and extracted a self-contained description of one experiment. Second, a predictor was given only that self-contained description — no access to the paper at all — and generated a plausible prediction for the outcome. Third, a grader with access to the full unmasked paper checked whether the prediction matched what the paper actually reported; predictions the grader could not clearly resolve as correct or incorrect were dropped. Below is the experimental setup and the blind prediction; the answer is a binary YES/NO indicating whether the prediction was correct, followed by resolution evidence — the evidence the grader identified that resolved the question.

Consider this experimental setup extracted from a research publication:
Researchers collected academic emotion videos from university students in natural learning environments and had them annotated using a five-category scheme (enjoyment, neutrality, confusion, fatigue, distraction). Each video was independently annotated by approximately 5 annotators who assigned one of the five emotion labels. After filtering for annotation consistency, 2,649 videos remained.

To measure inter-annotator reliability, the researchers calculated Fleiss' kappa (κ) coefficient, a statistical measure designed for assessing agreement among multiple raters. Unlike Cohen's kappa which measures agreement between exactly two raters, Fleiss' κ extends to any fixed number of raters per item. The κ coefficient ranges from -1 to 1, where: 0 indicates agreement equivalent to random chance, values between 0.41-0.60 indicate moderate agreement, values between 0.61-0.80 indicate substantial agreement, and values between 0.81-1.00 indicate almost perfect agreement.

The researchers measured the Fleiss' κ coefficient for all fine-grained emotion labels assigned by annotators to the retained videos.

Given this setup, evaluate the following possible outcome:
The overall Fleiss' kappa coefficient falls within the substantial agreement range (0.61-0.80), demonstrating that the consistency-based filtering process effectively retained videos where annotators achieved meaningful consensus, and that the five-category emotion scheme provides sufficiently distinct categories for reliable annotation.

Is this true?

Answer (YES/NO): NO